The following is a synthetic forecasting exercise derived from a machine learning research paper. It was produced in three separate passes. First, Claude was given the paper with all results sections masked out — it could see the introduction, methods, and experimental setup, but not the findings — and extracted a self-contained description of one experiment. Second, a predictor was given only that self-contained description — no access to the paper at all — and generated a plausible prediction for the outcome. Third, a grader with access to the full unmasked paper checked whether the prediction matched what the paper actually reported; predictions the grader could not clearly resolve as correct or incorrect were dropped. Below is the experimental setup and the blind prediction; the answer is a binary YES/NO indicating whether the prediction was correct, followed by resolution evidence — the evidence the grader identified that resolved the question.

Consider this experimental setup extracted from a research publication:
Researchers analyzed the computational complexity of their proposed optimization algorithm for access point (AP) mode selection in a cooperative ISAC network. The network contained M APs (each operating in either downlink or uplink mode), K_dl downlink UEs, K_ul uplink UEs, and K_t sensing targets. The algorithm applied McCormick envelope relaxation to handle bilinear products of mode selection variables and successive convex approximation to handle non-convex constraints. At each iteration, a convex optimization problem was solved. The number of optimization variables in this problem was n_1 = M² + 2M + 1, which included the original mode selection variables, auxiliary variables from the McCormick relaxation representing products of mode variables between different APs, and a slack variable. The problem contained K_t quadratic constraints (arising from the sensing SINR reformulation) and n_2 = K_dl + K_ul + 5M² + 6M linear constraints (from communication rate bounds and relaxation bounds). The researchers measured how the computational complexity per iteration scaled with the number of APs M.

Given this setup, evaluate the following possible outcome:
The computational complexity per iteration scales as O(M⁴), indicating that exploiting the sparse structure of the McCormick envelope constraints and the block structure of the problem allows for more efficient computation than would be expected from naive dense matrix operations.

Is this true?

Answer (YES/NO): NO